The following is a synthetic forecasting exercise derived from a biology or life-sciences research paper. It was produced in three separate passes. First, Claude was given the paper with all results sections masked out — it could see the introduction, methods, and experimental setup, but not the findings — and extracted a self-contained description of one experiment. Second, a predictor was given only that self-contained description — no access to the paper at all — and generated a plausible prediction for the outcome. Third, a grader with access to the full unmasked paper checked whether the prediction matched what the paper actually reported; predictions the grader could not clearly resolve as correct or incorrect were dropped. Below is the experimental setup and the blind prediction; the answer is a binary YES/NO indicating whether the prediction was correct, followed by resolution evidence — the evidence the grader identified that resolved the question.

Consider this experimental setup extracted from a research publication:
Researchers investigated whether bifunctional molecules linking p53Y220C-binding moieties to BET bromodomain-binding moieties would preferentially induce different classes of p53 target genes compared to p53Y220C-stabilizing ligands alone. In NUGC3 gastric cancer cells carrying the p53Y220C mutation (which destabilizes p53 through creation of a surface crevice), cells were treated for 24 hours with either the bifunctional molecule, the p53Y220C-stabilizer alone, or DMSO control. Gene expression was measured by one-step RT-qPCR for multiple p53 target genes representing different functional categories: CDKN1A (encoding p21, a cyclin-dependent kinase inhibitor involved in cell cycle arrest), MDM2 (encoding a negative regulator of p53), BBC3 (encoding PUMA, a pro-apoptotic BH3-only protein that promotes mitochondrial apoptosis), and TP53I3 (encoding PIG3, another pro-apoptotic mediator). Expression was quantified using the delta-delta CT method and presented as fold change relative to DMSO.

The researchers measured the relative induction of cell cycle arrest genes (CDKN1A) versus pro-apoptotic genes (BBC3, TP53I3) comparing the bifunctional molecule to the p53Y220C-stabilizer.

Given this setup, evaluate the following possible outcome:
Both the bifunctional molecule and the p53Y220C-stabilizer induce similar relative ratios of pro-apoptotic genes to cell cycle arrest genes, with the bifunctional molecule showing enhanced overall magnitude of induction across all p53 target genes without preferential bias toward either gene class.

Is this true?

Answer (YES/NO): NO